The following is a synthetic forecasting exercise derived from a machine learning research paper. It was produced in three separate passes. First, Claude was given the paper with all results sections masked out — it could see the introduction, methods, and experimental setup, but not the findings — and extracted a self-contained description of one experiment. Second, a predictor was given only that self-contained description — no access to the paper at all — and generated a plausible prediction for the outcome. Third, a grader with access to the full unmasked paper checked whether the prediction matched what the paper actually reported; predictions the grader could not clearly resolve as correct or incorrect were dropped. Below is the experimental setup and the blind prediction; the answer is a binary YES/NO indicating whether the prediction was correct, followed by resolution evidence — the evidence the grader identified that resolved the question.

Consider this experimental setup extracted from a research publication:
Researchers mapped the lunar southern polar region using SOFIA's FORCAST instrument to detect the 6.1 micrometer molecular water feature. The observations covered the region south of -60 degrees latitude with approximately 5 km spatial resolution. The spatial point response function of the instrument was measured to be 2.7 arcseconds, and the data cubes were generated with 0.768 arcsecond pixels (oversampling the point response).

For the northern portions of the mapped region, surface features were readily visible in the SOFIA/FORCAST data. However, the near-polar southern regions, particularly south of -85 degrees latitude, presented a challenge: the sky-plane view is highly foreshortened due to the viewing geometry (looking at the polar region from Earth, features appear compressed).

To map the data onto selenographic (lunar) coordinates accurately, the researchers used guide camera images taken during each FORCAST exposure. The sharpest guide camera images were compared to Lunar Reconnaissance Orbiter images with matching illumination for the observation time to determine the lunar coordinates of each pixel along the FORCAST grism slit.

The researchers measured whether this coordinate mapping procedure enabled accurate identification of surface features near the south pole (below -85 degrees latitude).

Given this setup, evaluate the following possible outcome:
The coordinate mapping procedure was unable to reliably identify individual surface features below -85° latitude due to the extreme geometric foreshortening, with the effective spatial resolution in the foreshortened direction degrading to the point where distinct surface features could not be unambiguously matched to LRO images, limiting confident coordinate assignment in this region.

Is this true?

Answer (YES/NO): NO